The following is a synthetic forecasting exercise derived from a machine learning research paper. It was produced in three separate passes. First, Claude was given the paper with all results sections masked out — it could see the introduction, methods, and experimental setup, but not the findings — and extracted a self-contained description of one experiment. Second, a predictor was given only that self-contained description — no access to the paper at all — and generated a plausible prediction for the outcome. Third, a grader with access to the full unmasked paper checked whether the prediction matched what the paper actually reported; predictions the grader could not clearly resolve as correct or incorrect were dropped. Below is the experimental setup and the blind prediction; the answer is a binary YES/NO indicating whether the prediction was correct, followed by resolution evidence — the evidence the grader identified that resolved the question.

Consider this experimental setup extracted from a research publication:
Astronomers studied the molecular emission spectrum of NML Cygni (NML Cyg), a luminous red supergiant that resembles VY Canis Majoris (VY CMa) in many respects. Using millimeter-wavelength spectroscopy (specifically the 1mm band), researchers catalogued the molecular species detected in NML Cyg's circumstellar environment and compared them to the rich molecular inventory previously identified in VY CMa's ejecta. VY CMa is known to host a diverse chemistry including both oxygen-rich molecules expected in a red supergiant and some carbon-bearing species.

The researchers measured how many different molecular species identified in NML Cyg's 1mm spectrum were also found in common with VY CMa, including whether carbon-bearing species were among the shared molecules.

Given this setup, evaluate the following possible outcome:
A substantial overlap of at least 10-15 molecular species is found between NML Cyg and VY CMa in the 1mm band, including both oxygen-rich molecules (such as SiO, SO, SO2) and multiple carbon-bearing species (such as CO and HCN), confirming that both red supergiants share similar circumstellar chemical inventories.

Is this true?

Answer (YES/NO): YES